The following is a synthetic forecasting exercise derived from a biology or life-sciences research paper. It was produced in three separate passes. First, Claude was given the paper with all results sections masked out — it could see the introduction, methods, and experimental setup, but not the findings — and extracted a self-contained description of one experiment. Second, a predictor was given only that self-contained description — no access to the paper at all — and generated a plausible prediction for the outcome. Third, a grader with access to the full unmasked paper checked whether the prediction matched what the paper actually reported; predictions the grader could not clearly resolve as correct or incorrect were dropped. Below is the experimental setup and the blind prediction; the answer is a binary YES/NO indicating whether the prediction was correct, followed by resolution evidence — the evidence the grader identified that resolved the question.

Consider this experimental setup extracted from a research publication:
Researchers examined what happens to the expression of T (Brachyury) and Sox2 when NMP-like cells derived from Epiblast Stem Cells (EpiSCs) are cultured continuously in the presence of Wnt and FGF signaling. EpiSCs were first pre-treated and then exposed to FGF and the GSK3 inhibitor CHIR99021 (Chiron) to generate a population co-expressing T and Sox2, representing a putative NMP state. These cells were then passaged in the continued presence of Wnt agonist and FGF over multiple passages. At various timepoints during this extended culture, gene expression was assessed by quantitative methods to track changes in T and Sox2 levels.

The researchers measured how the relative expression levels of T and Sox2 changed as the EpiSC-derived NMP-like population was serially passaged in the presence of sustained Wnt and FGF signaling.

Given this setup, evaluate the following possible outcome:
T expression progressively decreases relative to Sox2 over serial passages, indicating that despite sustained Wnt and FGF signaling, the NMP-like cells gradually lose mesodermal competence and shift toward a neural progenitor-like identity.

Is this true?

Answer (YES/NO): YES